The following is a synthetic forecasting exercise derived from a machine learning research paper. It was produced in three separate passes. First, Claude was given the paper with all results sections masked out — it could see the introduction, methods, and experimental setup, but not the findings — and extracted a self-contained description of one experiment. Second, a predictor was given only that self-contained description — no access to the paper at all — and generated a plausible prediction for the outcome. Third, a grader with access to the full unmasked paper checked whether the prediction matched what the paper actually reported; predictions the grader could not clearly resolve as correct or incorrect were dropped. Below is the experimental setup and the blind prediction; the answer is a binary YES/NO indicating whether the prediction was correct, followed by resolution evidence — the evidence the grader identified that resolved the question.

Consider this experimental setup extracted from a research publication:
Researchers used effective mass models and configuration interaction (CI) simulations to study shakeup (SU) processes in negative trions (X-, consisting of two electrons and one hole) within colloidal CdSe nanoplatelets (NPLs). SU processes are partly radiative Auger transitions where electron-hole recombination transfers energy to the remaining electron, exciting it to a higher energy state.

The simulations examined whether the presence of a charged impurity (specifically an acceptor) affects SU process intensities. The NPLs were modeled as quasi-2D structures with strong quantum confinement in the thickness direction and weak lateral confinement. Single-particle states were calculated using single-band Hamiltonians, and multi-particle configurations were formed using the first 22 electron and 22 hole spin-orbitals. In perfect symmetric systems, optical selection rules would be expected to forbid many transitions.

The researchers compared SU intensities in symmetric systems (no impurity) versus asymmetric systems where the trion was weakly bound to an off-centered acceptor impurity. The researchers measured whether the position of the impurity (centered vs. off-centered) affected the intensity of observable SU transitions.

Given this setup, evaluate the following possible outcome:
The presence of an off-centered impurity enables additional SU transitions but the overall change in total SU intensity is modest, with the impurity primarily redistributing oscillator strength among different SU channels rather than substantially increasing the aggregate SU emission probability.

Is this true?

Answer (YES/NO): NO